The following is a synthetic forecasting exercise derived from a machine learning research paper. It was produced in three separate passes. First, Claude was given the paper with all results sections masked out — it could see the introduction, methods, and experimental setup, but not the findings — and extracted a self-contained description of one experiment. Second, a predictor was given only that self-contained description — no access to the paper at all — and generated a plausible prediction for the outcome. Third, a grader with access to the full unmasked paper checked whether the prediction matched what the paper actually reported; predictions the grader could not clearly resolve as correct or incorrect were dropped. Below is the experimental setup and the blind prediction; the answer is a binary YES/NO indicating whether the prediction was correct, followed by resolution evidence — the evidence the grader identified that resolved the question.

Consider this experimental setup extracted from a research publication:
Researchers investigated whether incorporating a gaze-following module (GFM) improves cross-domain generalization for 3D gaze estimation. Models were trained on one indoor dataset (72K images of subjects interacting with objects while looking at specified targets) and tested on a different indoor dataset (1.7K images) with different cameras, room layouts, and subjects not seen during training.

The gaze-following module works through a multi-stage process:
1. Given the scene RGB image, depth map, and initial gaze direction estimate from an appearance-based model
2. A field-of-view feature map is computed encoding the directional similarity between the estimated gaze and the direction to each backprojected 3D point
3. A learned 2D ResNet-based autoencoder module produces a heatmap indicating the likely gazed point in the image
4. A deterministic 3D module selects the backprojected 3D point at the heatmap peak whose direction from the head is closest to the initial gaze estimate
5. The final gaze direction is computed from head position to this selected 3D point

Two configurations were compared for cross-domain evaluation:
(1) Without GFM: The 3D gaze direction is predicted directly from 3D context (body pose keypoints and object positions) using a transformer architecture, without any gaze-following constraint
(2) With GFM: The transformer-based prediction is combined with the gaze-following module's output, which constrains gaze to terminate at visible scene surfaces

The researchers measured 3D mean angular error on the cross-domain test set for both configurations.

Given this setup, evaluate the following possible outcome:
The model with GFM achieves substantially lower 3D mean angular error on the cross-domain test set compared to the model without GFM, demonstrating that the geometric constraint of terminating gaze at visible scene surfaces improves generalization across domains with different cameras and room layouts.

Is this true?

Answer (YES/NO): YES